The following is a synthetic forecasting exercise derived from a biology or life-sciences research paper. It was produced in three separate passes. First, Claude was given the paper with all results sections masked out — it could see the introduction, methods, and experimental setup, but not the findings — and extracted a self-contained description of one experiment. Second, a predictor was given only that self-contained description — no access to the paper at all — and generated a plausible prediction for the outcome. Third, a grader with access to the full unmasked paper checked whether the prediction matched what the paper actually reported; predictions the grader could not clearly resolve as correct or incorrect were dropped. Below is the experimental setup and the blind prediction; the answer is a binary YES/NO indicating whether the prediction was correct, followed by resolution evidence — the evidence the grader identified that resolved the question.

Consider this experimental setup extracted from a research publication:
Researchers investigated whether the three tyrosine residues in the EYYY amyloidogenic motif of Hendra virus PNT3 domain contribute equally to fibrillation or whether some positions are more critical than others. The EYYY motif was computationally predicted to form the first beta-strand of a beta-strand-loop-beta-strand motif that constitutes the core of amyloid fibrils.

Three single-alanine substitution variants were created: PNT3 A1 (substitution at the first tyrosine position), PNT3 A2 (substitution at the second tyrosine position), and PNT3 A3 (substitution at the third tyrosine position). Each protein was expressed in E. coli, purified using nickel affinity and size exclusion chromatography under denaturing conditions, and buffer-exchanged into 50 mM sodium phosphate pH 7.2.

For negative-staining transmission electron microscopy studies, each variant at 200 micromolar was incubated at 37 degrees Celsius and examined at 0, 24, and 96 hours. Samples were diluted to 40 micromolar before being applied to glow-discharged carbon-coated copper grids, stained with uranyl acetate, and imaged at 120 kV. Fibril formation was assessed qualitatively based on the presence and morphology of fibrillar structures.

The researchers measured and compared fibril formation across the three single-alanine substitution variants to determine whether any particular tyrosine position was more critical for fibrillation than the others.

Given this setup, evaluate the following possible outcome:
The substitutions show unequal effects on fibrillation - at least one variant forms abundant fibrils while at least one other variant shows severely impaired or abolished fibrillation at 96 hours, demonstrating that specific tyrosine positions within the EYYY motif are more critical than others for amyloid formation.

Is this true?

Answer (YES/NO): NO